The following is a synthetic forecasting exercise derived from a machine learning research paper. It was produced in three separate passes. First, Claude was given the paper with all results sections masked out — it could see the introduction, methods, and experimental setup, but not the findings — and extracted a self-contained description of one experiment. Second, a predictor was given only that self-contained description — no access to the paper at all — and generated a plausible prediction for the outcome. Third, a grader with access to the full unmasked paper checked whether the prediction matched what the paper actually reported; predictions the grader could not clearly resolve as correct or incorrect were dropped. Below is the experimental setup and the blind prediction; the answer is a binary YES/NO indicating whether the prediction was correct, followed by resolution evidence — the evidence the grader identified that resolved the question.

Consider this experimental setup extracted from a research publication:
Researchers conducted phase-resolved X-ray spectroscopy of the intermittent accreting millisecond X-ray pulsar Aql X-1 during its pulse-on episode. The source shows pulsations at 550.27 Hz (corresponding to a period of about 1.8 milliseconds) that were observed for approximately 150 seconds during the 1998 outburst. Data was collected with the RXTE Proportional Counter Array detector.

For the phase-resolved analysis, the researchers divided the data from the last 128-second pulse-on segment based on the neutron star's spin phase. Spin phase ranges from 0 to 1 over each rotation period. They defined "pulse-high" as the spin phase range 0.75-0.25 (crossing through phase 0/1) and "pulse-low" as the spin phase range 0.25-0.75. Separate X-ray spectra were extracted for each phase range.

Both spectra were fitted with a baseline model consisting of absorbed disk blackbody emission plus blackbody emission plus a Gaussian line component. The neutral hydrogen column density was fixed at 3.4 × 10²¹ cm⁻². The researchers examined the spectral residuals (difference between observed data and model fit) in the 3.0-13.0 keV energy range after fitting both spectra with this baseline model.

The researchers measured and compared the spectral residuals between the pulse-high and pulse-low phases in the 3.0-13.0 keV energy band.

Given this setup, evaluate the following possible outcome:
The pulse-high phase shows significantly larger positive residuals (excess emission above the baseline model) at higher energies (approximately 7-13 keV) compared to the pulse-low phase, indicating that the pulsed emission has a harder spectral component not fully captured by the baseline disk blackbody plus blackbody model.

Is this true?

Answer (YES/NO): NO